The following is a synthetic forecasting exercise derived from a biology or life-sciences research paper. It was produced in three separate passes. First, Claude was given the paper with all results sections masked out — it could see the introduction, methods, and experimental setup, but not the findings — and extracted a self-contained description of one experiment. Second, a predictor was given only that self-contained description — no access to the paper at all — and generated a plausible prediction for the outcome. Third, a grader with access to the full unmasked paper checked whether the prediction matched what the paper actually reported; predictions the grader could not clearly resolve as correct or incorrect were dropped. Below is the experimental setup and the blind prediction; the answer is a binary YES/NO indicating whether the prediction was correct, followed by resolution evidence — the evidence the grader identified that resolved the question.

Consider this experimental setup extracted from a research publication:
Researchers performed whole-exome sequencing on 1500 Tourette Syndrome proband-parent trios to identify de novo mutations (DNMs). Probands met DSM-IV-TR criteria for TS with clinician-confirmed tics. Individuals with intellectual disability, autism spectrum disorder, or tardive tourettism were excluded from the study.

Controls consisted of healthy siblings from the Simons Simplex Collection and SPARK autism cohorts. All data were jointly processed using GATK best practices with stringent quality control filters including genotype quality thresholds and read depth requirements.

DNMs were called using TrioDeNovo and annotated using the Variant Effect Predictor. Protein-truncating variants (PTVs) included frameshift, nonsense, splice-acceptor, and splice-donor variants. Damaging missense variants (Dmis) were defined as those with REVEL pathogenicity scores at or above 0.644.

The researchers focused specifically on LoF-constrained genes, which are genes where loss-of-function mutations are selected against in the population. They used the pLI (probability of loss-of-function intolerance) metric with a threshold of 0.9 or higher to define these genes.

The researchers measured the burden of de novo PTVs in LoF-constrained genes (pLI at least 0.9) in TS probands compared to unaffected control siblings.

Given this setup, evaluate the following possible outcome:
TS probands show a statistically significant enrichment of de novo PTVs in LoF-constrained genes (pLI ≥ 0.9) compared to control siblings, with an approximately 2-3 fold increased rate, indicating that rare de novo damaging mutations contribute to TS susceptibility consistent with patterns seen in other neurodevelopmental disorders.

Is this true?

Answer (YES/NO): YES